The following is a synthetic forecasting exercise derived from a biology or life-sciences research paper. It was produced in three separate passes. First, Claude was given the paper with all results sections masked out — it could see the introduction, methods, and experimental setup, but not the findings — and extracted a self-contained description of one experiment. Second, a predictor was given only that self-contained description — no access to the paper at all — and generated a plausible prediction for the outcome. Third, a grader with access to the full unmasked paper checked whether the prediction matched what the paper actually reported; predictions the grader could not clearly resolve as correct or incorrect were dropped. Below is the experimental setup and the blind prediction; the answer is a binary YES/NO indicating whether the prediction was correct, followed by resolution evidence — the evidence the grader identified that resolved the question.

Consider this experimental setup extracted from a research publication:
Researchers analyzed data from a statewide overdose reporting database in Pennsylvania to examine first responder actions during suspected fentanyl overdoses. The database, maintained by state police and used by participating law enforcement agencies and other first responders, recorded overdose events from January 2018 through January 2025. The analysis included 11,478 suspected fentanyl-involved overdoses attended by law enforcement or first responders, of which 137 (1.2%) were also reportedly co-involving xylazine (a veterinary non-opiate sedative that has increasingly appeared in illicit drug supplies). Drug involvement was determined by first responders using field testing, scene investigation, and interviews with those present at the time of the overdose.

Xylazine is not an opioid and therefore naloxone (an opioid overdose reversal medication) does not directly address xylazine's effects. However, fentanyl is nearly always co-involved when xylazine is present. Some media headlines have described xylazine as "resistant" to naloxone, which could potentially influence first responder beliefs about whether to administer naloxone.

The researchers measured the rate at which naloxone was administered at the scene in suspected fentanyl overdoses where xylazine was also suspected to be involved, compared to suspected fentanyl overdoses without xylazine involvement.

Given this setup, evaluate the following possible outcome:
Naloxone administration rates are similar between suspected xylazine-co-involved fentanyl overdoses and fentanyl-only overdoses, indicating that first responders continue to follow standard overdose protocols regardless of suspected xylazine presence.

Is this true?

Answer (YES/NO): NO